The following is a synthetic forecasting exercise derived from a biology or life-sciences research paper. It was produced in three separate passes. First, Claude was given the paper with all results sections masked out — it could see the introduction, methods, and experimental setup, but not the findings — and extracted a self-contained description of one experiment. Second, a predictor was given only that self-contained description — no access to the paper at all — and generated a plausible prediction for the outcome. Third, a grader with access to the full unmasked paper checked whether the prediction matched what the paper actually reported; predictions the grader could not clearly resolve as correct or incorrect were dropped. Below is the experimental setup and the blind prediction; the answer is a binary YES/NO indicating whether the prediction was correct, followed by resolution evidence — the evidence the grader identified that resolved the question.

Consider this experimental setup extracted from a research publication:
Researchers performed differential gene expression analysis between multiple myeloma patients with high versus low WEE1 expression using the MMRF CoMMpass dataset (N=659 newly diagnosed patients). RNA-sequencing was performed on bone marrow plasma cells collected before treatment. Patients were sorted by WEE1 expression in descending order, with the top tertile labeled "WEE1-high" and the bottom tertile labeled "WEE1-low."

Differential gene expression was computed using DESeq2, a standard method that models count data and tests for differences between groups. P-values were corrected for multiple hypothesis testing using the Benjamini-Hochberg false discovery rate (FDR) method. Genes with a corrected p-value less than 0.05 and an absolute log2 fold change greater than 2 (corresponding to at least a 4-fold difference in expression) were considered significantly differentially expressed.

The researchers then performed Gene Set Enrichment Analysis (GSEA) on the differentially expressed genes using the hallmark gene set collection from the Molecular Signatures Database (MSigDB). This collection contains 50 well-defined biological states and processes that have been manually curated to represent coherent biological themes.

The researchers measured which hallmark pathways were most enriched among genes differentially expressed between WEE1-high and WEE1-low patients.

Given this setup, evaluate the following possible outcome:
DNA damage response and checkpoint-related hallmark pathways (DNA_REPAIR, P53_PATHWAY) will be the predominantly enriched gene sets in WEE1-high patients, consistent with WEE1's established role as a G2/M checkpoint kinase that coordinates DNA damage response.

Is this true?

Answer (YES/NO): NO